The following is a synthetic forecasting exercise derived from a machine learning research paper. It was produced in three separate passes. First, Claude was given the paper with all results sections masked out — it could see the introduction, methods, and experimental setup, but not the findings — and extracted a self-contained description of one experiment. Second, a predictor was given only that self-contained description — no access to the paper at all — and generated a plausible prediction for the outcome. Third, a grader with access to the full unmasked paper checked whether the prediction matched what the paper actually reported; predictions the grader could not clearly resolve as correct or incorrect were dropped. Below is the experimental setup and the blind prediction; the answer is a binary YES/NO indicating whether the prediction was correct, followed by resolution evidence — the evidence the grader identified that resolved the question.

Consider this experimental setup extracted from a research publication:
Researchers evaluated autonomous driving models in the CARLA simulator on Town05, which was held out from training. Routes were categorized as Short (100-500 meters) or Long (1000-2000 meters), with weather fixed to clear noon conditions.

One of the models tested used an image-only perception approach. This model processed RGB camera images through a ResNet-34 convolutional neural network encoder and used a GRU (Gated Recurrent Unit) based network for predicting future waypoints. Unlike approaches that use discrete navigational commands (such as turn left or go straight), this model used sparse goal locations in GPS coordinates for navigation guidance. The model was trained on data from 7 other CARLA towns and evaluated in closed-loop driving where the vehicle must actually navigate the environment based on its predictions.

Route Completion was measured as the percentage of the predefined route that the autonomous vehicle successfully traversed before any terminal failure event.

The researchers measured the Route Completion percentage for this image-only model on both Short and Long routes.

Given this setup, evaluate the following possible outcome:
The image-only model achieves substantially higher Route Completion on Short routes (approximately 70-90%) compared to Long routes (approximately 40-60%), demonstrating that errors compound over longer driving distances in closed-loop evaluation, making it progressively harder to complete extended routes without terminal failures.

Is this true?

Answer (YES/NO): NO